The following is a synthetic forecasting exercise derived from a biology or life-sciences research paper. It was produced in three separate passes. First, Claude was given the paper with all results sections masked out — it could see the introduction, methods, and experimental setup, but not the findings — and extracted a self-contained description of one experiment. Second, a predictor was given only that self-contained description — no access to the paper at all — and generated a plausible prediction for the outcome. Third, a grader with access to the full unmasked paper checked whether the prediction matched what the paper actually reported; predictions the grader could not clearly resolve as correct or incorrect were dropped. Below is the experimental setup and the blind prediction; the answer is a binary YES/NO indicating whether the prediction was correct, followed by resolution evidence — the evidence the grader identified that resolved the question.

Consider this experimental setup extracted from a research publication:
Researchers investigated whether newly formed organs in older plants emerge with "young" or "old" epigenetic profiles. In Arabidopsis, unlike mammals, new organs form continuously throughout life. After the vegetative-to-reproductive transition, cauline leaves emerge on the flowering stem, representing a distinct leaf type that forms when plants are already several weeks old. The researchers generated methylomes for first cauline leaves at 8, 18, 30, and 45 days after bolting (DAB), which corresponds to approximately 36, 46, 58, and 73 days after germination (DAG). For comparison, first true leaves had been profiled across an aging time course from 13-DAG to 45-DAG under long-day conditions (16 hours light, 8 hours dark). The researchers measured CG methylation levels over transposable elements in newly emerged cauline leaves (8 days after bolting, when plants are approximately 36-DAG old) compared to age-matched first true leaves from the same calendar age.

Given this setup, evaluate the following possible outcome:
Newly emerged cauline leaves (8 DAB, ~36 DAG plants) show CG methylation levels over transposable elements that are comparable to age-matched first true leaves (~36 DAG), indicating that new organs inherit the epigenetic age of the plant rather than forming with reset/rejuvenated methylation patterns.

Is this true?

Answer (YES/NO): NO